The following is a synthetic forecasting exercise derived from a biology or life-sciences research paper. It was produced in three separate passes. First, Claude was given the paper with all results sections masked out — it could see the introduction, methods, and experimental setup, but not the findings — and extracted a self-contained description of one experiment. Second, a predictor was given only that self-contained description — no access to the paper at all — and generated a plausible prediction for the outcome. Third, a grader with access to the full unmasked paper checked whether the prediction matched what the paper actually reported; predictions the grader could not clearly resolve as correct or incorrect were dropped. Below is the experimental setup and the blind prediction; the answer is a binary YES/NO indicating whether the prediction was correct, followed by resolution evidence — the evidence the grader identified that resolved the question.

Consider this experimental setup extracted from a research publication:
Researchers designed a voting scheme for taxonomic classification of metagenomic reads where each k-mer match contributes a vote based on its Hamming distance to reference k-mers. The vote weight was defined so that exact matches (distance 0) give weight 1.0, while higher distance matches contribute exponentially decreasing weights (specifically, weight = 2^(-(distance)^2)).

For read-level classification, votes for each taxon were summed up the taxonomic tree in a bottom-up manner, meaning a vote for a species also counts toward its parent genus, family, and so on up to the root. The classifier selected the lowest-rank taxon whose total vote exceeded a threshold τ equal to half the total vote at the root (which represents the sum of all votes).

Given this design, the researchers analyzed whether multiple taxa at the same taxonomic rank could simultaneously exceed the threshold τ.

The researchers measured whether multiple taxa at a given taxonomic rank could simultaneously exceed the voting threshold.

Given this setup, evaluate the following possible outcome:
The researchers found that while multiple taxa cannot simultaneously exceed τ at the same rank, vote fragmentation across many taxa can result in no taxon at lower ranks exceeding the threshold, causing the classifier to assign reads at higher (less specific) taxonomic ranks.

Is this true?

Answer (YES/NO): YES